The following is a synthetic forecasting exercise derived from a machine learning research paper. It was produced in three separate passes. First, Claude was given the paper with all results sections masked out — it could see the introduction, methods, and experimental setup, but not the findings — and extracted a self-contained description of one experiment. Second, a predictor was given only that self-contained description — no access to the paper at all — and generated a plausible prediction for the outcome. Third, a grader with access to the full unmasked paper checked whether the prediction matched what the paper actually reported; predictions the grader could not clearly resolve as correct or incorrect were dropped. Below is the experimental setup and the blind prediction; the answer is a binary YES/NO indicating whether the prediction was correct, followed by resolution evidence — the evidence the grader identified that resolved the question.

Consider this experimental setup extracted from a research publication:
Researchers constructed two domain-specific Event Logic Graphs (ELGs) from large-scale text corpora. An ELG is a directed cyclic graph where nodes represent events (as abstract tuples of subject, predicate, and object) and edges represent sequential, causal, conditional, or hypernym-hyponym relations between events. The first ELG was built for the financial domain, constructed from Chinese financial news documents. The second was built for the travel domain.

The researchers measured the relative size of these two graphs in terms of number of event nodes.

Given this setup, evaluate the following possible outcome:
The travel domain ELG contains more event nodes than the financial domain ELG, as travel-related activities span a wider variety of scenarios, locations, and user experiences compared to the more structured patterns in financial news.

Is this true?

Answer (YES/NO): NO